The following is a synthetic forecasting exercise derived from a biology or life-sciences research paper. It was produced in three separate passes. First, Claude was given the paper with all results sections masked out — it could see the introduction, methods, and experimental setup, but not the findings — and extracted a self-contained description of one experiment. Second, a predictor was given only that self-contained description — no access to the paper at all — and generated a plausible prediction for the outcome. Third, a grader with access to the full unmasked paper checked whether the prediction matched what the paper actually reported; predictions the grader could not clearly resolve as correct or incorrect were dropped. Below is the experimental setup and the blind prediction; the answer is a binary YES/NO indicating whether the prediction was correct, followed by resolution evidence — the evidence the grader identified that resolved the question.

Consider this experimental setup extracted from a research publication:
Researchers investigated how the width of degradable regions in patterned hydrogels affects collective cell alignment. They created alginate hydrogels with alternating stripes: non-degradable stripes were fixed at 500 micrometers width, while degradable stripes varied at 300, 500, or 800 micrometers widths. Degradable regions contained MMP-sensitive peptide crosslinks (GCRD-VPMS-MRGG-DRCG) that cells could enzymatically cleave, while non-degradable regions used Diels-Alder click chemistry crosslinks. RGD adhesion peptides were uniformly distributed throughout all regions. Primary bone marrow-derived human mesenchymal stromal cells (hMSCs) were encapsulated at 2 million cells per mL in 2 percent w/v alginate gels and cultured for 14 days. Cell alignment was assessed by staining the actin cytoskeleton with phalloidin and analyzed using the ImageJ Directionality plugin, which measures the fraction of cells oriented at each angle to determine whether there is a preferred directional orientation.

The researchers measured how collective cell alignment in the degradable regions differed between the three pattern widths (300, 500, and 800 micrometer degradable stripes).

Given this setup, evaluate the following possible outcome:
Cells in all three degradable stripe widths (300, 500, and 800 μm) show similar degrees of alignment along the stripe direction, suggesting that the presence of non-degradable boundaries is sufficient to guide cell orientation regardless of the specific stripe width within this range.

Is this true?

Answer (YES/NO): NO